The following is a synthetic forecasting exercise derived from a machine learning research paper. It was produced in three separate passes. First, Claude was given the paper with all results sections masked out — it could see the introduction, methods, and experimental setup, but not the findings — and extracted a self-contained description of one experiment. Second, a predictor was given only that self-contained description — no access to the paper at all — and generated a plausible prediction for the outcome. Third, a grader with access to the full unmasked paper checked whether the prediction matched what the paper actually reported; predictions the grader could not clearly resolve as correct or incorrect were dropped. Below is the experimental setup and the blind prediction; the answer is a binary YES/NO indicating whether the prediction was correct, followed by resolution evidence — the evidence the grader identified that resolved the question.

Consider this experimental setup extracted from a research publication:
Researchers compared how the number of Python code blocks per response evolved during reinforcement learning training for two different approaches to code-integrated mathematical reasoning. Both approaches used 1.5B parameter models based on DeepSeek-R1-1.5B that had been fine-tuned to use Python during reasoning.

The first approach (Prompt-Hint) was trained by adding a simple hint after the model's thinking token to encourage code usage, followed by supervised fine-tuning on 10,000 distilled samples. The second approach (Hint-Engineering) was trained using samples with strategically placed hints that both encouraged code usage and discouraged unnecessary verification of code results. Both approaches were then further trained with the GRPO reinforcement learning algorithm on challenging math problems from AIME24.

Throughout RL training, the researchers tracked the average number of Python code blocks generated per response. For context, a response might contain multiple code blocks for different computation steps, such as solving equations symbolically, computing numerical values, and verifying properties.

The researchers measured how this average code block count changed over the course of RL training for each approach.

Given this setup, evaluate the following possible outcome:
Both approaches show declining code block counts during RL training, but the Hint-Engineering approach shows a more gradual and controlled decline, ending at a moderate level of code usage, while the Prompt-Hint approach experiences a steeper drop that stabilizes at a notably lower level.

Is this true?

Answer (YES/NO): NO